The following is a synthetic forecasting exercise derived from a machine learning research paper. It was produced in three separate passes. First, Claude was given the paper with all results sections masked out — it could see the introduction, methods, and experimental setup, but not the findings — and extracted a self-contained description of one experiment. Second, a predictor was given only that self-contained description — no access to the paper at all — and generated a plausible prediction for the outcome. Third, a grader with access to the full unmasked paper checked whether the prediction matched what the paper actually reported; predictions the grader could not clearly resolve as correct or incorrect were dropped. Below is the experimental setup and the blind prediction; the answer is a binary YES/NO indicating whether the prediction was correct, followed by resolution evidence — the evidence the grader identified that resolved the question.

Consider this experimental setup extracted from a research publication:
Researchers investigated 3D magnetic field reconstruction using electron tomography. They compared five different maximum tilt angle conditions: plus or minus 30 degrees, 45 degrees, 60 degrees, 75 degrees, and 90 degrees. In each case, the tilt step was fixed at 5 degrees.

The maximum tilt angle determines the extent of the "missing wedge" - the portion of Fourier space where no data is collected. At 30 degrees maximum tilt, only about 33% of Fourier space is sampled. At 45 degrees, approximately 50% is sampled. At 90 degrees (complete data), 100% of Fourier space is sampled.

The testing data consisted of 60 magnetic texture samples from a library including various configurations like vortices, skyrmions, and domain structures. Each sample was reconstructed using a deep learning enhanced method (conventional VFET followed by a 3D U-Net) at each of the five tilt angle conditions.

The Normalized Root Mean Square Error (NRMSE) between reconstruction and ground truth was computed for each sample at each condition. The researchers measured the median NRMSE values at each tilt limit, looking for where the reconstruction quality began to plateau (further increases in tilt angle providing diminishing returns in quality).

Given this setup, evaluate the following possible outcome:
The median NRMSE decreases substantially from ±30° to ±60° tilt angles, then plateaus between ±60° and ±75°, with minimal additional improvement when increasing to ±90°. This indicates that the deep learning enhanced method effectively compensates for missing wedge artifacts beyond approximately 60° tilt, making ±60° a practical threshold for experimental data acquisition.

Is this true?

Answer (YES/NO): NO